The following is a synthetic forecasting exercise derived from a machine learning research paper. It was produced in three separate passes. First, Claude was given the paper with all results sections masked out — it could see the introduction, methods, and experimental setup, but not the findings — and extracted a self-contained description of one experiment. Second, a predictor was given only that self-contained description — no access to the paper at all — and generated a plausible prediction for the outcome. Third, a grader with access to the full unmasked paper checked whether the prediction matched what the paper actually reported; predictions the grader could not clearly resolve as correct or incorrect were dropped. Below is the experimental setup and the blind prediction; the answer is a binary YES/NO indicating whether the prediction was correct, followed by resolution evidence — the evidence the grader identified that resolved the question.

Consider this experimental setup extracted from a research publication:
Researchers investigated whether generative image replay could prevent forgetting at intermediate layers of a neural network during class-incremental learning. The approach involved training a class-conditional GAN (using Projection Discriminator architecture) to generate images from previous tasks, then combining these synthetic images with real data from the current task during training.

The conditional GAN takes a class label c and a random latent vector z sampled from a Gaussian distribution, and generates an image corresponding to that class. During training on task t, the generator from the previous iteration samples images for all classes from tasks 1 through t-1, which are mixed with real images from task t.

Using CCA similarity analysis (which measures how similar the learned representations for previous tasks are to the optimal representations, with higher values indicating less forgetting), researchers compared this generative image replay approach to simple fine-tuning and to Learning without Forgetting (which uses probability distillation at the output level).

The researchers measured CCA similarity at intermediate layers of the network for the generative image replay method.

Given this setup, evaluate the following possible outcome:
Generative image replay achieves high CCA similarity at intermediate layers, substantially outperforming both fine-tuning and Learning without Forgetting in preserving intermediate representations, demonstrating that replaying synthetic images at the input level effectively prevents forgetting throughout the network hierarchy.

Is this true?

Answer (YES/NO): NO